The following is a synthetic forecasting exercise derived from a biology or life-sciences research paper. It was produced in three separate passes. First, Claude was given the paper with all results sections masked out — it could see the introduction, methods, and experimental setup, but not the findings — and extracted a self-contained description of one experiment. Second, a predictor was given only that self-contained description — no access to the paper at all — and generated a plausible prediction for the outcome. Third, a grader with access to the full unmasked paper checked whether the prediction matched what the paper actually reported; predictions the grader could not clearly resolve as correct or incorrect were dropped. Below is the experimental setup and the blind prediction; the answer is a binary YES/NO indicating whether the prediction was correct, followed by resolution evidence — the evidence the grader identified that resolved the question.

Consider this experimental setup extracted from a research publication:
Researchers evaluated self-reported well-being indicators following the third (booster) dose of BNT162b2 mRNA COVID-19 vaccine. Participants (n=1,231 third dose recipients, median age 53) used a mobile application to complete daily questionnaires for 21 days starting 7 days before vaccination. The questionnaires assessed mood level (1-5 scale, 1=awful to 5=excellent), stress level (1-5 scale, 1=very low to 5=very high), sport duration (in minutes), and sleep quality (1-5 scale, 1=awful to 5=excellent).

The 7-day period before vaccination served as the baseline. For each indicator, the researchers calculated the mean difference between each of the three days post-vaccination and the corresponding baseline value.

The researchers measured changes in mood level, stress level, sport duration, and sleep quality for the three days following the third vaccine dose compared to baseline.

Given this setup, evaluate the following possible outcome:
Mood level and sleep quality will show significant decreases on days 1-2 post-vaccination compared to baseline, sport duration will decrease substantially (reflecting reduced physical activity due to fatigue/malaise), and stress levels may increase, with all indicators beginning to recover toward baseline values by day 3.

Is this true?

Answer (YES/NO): YES